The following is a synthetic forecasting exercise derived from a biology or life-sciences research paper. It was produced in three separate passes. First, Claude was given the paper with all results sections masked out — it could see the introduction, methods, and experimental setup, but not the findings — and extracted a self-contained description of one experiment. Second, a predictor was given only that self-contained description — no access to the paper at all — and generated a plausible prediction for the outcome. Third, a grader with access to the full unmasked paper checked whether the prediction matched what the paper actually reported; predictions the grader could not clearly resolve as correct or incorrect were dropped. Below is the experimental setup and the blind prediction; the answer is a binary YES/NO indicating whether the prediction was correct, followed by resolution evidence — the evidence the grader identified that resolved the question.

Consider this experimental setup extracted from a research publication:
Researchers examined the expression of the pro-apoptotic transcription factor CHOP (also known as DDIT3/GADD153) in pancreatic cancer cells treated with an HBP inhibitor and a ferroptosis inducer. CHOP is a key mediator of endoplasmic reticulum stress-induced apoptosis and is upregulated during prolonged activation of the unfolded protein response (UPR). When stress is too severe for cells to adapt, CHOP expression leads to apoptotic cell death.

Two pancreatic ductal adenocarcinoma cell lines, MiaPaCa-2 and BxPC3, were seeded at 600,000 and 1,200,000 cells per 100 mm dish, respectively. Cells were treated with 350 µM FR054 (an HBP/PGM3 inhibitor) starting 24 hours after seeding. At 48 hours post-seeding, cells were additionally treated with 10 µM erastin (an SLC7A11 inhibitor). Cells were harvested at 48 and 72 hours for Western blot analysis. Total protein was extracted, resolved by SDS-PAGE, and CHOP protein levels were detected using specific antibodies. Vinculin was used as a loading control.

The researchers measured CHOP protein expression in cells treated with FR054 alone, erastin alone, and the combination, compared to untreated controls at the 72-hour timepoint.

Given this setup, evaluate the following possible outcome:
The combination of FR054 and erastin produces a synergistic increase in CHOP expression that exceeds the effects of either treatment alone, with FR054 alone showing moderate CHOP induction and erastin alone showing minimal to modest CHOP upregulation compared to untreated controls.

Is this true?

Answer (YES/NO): YES